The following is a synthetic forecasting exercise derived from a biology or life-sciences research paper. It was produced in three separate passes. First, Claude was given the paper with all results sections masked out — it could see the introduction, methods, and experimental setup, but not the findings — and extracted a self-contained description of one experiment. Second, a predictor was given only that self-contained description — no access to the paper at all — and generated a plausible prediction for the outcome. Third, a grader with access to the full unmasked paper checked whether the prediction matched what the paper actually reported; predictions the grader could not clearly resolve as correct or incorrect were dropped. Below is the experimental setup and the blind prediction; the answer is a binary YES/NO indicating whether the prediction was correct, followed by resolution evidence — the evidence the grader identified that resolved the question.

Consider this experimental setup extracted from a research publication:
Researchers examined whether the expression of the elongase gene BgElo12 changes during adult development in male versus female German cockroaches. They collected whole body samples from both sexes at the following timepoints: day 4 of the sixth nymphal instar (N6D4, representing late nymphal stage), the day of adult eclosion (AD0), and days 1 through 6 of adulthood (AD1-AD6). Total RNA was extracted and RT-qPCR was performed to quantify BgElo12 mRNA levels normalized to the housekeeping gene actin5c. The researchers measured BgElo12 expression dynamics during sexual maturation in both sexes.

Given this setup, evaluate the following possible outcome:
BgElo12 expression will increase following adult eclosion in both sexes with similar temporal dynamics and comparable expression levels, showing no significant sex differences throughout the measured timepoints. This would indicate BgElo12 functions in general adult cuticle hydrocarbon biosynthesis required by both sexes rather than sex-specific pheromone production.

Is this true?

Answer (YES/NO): NO